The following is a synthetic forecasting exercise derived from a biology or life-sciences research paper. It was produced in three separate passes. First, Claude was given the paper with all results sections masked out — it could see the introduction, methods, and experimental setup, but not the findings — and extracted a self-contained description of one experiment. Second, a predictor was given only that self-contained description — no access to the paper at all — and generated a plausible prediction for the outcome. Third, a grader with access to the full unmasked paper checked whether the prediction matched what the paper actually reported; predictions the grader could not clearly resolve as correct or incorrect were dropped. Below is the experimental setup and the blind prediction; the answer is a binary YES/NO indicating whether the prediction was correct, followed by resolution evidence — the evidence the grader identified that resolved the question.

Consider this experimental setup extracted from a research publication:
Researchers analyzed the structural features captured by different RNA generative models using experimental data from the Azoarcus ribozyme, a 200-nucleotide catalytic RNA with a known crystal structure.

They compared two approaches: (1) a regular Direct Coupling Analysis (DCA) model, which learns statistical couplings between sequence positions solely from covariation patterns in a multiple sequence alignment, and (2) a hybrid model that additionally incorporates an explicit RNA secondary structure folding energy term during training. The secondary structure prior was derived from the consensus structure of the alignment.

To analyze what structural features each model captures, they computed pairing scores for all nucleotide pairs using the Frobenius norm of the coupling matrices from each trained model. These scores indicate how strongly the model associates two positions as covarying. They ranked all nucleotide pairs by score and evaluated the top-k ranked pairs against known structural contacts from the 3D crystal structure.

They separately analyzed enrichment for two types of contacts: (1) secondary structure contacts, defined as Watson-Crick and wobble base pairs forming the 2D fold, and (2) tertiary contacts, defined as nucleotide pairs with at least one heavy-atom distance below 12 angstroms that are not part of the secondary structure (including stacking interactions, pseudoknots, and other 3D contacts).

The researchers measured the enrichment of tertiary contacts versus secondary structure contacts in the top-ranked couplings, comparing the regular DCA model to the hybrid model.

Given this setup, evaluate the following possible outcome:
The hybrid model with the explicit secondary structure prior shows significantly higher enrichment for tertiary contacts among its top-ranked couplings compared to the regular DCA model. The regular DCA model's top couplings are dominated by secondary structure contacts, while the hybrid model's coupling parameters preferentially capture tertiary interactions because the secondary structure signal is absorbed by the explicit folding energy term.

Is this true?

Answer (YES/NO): YES